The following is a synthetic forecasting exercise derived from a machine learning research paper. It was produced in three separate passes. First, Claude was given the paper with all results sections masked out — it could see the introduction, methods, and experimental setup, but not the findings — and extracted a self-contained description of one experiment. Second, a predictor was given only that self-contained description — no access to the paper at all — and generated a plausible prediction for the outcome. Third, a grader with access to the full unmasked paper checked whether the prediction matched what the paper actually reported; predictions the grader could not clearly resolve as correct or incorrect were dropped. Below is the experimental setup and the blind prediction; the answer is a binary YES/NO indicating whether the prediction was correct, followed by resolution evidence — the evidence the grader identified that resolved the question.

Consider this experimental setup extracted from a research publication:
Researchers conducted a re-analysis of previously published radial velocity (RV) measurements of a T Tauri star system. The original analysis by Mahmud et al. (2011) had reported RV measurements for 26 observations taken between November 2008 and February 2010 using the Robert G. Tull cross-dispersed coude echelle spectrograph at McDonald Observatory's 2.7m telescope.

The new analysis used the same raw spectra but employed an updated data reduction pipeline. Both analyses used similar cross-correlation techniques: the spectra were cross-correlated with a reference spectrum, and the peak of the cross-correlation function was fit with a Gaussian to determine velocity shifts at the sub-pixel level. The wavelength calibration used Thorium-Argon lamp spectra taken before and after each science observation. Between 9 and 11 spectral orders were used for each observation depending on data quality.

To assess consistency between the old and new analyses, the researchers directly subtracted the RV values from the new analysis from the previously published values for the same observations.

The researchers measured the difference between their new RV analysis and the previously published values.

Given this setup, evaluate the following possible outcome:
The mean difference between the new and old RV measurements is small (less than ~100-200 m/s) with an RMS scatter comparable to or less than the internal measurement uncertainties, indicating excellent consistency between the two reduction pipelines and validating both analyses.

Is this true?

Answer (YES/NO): YES